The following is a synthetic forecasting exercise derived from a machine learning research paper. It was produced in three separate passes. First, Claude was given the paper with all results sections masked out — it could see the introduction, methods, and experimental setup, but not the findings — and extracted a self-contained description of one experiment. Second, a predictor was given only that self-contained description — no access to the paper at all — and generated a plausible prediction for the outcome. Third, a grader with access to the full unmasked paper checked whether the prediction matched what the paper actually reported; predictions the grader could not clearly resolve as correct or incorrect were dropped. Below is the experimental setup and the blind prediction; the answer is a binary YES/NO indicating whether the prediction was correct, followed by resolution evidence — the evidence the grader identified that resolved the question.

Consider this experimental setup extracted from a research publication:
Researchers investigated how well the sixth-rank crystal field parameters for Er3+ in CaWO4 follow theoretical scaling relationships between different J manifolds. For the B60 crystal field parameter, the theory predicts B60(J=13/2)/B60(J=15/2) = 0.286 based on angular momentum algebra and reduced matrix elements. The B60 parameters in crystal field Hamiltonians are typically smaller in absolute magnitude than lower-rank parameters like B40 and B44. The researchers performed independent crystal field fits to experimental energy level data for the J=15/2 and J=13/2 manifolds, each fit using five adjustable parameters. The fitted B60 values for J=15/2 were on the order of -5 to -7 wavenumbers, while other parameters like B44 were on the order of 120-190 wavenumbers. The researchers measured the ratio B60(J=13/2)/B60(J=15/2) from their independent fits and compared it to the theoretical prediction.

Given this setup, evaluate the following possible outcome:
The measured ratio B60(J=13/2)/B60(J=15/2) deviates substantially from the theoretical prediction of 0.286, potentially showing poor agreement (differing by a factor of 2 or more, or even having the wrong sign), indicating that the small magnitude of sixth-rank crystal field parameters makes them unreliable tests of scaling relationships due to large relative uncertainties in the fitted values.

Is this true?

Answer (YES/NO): YES